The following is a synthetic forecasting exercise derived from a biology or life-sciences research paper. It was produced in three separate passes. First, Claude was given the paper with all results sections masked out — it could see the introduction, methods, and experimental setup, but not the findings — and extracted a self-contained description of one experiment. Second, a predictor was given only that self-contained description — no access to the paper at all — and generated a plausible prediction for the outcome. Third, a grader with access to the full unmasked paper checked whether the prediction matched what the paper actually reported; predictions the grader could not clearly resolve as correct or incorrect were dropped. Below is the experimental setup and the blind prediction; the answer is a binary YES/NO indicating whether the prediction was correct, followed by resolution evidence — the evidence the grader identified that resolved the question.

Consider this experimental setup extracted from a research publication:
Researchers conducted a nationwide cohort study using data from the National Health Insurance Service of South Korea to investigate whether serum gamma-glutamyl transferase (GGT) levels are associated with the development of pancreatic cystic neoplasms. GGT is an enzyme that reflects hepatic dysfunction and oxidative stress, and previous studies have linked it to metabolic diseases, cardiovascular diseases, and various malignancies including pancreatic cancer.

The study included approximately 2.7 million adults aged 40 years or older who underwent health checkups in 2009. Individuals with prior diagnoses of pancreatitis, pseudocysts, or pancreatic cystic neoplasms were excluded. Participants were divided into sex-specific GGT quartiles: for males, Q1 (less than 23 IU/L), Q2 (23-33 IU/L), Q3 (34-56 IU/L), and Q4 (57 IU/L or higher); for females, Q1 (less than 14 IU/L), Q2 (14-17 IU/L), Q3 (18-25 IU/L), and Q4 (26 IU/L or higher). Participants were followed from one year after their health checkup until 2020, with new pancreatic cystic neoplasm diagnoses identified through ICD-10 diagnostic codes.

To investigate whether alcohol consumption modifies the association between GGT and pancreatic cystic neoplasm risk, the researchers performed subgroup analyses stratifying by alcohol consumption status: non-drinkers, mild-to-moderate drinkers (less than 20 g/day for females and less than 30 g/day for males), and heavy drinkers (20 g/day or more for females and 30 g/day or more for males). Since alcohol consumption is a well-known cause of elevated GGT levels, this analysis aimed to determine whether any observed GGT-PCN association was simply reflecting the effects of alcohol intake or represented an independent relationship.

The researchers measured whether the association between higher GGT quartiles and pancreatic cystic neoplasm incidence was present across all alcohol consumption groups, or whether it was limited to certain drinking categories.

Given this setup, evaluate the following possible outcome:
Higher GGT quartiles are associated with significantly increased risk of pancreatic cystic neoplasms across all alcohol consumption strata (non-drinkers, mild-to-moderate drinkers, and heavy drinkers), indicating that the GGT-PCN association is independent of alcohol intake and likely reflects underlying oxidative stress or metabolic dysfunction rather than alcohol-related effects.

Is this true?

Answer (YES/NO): YES